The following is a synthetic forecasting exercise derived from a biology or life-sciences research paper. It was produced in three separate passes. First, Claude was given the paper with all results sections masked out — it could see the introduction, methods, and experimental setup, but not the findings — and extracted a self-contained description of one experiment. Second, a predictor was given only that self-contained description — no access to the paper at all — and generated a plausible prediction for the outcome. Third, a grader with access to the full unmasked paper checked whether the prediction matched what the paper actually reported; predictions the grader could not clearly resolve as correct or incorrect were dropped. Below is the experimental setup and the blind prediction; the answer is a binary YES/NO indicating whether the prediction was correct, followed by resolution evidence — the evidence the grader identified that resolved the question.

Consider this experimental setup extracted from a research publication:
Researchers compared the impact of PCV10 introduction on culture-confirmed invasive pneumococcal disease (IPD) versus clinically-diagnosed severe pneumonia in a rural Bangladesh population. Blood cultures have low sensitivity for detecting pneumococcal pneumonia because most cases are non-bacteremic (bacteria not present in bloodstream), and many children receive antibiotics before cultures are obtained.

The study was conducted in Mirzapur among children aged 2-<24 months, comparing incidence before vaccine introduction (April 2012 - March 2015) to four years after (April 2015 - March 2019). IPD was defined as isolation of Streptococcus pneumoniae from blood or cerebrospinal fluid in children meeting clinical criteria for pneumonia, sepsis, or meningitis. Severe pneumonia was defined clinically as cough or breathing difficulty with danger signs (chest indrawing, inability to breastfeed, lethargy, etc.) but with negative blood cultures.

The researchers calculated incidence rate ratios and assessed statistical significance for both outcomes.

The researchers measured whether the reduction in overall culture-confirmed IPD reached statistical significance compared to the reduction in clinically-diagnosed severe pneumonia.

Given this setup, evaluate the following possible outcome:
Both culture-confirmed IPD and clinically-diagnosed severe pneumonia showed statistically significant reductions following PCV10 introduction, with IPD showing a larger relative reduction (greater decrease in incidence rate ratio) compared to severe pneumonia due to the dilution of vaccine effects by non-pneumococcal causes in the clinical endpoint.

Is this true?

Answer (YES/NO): NO